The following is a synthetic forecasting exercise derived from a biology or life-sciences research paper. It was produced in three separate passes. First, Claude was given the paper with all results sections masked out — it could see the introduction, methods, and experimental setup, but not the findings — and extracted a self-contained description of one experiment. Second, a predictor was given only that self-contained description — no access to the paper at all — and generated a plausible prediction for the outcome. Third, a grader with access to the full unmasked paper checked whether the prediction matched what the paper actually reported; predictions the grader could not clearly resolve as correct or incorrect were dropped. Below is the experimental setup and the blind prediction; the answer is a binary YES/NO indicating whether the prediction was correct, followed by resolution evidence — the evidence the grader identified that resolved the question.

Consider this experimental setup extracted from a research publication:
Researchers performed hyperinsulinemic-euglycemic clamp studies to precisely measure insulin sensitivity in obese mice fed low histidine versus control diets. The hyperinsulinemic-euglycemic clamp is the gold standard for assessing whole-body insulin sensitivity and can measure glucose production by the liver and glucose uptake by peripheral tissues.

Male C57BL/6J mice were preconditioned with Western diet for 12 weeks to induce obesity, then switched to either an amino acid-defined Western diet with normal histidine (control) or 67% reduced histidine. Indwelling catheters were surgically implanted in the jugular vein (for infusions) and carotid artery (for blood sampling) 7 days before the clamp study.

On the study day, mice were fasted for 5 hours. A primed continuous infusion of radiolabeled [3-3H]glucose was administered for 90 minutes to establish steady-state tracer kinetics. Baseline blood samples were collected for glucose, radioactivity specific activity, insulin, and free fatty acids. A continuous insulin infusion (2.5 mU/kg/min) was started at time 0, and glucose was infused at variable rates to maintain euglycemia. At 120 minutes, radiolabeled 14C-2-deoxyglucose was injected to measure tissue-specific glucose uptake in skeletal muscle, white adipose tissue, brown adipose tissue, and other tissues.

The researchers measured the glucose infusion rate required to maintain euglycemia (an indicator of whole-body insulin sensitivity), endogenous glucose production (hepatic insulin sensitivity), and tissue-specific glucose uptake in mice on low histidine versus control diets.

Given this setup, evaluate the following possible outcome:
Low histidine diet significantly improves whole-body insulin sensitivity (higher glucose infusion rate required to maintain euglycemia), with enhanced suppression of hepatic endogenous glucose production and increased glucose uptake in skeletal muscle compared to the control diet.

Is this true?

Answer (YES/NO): NO